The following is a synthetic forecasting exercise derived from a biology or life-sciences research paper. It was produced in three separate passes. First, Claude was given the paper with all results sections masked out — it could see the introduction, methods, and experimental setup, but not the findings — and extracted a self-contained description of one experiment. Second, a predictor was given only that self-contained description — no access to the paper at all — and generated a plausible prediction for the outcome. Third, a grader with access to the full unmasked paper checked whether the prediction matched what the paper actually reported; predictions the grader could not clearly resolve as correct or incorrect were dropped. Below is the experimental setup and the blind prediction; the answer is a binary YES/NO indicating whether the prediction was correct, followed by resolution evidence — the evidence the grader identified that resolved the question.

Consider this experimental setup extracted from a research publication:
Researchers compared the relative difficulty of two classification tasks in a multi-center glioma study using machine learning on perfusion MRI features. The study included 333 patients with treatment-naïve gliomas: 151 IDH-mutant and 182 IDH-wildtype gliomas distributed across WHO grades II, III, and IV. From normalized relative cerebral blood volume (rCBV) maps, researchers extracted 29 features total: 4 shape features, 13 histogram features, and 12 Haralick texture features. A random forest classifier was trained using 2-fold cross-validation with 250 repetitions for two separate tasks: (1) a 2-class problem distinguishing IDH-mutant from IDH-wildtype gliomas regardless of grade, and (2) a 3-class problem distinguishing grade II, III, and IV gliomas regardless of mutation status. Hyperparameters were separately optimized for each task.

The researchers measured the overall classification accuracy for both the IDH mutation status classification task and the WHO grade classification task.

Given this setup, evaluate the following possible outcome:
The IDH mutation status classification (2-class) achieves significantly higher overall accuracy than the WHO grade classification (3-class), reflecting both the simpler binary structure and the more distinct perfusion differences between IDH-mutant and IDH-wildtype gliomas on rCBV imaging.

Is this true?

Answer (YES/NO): YES